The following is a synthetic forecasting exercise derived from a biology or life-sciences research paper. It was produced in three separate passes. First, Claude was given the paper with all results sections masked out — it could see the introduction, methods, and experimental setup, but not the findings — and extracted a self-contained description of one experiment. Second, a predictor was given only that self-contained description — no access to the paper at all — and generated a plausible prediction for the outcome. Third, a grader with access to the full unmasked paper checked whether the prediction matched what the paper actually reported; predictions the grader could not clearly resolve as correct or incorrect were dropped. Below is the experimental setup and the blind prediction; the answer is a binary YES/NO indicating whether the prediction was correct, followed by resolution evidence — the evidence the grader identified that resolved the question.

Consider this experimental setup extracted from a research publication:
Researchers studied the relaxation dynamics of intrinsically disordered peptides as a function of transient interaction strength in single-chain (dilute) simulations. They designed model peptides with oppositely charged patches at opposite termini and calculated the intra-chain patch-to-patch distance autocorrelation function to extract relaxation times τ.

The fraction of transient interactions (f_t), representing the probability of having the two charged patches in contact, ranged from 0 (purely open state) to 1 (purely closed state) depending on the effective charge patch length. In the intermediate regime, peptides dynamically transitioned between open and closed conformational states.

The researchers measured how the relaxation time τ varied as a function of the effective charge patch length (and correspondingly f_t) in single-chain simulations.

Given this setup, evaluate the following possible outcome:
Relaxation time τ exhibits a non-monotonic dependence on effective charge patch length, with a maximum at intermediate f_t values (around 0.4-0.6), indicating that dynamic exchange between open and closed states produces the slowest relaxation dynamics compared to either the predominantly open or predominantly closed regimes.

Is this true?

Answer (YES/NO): YES